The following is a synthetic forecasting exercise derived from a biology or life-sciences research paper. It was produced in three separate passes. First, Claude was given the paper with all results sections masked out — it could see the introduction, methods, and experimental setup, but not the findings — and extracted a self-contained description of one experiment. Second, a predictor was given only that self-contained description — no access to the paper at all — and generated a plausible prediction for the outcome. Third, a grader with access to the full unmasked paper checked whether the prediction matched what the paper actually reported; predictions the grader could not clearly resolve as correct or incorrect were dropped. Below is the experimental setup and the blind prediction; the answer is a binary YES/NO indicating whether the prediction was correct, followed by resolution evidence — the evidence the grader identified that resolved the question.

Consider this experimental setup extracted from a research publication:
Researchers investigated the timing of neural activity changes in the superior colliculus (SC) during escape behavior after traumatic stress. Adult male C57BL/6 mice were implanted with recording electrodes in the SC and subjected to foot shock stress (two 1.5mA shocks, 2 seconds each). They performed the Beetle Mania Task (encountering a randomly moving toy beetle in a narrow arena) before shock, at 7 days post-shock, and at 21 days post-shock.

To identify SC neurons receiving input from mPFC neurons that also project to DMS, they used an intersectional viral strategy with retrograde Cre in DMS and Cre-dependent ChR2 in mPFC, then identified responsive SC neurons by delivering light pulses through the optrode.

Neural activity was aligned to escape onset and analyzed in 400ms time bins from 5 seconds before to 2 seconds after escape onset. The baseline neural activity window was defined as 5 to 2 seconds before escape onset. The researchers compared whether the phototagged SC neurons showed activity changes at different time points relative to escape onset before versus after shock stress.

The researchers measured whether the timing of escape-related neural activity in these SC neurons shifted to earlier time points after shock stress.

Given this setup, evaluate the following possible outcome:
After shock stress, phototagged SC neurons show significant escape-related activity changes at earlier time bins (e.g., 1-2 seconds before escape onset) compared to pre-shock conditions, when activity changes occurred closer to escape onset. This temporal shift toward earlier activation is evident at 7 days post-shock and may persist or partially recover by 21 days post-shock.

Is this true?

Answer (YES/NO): YES